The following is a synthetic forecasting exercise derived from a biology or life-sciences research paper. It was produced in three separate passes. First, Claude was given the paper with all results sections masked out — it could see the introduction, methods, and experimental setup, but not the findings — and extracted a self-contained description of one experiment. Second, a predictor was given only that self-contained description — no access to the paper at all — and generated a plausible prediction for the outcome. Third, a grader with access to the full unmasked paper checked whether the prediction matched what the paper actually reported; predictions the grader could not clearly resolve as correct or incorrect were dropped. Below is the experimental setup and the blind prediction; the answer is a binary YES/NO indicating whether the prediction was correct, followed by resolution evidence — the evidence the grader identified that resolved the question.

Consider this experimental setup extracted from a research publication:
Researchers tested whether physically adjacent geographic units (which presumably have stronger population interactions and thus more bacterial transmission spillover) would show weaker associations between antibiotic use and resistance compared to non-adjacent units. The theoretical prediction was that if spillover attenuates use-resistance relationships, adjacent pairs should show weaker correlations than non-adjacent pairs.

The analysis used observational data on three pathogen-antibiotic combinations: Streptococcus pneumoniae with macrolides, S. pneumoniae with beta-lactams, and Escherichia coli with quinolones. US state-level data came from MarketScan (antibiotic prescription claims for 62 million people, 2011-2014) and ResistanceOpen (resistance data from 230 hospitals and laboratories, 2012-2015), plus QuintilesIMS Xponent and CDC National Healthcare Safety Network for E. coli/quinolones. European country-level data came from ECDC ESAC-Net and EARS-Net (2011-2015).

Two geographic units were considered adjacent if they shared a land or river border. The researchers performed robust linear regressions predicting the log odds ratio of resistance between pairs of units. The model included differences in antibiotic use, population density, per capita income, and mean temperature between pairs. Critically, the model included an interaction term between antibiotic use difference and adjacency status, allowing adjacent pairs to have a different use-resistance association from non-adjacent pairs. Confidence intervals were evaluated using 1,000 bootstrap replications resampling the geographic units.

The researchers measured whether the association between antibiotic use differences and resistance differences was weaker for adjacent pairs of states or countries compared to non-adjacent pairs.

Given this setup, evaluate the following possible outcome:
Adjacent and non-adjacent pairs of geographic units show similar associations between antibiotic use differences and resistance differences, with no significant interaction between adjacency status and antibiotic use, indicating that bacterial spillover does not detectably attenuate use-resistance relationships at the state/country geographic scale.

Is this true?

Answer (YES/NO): YES